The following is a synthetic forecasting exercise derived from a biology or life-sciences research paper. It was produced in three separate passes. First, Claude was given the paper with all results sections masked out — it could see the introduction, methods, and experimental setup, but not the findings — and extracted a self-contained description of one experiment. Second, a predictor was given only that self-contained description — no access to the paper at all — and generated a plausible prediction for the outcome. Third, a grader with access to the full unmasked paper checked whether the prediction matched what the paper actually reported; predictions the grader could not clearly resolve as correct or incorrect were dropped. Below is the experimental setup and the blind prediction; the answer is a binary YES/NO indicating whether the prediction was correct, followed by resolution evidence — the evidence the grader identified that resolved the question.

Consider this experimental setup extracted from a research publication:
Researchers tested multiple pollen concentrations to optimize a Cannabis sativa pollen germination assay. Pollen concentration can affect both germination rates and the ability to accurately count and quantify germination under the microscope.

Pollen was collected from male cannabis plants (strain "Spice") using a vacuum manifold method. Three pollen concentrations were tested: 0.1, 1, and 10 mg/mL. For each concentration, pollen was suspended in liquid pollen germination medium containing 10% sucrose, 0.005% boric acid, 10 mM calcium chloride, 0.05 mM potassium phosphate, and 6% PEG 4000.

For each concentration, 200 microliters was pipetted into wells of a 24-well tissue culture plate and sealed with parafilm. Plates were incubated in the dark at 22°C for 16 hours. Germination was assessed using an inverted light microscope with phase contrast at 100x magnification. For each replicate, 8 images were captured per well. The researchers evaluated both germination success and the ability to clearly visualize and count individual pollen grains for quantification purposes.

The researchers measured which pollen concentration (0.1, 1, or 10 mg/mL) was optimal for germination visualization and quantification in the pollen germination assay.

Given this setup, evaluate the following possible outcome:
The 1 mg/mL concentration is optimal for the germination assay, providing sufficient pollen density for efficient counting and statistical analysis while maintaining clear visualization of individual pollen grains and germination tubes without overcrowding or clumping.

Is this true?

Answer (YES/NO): NO